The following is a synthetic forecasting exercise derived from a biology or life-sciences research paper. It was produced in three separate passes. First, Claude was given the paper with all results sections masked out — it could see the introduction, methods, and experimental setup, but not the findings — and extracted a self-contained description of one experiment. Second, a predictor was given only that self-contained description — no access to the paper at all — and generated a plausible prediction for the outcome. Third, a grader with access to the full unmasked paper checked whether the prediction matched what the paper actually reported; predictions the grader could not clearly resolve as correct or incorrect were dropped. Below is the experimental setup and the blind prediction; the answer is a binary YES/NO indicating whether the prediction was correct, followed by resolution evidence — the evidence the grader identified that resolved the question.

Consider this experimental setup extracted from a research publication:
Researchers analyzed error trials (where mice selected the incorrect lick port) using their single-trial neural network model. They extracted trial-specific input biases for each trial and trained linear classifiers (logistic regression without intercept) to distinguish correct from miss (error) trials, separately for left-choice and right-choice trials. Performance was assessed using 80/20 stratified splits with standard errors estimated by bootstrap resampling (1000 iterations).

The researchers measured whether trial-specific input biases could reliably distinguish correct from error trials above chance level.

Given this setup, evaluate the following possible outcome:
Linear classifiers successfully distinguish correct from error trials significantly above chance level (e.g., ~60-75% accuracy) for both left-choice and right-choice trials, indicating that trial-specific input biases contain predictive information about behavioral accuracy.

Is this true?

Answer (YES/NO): NO